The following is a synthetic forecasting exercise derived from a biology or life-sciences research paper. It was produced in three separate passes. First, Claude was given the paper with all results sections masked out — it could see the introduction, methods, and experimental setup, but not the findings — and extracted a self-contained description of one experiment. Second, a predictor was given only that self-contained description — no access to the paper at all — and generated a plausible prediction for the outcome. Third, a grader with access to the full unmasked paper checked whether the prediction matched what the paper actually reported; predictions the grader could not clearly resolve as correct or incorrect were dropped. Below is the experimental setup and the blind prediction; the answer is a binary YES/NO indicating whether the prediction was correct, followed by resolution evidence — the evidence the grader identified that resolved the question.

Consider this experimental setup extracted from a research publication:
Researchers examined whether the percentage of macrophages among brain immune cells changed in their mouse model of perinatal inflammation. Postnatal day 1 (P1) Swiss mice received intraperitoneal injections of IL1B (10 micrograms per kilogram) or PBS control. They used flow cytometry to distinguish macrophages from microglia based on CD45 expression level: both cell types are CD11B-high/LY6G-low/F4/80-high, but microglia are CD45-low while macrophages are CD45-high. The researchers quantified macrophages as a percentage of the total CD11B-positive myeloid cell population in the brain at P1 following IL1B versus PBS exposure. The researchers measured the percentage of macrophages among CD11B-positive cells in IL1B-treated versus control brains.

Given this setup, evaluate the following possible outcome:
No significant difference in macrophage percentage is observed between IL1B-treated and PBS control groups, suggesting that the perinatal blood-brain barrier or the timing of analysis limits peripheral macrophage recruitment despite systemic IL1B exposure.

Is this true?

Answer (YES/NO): NO